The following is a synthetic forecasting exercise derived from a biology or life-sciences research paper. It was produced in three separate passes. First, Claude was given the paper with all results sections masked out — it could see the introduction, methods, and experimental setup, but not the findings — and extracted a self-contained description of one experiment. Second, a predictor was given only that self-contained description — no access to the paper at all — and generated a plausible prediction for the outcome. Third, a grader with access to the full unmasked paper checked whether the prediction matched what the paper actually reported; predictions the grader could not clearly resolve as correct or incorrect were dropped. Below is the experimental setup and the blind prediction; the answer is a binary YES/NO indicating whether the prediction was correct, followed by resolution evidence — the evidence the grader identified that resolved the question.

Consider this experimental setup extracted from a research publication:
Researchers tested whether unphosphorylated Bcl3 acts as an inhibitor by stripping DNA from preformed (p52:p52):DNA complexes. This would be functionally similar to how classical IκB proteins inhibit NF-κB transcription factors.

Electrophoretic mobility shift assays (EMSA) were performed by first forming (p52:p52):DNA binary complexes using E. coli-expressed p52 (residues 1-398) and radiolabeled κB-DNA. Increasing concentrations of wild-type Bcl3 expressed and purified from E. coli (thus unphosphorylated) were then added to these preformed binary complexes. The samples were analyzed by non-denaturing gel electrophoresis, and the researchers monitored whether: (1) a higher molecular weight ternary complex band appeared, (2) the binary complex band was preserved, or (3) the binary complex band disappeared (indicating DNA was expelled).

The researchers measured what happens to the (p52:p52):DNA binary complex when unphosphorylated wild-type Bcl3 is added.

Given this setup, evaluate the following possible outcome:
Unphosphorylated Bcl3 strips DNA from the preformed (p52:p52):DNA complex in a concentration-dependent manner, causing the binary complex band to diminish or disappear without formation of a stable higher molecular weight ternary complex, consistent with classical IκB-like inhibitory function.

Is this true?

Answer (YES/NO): YES